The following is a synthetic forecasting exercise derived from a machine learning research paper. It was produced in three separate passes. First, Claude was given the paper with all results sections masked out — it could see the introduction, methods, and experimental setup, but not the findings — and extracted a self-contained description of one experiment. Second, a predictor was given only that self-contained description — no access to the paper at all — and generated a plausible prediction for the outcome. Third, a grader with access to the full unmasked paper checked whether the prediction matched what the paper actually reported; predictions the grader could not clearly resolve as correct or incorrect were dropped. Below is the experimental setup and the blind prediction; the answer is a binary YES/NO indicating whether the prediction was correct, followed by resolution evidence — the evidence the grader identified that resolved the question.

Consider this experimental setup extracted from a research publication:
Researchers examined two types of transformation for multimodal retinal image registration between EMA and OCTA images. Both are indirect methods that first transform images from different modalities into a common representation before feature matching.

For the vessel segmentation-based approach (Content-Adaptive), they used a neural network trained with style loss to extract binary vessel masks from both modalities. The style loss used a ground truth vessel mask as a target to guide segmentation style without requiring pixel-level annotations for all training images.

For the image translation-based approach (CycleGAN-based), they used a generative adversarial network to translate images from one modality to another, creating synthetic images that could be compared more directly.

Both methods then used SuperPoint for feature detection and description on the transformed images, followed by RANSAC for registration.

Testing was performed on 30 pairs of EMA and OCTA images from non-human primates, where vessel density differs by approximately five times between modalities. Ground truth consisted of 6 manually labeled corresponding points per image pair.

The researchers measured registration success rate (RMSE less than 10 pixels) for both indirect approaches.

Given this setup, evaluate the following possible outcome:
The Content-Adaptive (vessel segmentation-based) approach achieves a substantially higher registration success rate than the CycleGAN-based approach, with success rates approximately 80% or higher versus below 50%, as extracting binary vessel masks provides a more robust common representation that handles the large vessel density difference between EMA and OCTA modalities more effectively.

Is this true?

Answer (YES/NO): NO